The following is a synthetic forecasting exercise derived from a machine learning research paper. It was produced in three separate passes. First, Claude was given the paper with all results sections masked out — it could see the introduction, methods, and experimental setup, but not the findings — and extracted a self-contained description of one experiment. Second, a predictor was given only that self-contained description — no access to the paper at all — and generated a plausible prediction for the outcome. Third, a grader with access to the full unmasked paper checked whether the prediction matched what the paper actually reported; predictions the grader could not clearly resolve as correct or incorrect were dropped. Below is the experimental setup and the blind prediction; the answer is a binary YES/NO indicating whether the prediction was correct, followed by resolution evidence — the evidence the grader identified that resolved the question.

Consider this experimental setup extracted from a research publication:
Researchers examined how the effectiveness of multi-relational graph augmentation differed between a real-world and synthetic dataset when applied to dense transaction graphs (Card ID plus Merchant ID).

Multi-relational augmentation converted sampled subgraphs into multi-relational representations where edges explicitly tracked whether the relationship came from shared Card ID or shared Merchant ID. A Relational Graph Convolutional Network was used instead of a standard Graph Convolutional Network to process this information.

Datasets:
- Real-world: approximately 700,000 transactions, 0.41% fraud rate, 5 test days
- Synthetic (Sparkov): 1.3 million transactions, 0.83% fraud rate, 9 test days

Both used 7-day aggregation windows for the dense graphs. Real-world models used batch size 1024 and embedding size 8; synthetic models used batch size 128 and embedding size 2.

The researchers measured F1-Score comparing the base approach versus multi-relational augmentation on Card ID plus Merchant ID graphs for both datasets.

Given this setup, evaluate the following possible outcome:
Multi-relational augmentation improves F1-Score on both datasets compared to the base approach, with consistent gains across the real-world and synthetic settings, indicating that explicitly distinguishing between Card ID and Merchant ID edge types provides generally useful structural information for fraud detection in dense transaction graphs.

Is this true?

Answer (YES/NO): NO